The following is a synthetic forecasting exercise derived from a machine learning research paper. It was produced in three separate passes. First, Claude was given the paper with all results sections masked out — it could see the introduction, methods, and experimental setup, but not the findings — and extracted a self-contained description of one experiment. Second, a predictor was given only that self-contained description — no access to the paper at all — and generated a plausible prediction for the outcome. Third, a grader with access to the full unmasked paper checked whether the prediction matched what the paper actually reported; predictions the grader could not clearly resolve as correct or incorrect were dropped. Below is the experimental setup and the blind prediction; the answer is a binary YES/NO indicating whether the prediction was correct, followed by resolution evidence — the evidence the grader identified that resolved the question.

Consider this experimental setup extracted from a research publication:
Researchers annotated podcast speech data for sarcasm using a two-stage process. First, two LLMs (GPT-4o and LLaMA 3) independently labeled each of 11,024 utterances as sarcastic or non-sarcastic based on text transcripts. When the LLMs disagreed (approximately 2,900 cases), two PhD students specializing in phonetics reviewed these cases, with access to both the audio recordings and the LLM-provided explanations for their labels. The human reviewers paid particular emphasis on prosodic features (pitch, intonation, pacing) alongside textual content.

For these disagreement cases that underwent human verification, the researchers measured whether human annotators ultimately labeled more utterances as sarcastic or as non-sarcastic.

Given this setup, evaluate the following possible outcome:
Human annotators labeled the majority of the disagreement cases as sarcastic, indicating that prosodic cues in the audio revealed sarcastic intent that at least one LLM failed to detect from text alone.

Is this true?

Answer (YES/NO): NO